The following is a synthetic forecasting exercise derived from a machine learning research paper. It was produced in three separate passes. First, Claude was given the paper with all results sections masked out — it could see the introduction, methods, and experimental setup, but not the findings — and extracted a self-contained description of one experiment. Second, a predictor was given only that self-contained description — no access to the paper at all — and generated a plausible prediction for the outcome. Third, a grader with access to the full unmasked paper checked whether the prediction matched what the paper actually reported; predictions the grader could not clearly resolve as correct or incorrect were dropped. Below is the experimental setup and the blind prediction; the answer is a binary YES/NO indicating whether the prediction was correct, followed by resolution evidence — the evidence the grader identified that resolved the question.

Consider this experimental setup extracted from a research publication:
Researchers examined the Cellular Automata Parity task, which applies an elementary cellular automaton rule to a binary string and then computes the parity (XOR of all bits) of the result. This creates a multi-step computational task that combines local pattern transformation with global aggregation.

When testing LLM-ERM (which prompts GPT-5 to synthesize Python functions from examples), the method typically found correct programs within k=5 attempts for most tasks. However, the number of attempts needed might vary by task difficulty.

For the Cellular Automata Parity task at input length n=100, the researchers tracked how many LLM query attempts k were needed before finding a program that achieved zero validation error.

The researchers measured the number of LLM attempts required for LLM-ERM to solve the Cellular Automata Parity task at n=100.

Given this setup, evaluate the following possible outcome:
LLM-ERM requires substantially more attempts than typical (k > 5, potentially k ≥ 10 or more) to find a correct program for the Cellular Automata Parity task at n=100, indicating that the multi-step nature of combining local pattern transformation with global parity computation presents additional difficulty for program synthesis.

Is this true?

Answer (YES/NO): YES